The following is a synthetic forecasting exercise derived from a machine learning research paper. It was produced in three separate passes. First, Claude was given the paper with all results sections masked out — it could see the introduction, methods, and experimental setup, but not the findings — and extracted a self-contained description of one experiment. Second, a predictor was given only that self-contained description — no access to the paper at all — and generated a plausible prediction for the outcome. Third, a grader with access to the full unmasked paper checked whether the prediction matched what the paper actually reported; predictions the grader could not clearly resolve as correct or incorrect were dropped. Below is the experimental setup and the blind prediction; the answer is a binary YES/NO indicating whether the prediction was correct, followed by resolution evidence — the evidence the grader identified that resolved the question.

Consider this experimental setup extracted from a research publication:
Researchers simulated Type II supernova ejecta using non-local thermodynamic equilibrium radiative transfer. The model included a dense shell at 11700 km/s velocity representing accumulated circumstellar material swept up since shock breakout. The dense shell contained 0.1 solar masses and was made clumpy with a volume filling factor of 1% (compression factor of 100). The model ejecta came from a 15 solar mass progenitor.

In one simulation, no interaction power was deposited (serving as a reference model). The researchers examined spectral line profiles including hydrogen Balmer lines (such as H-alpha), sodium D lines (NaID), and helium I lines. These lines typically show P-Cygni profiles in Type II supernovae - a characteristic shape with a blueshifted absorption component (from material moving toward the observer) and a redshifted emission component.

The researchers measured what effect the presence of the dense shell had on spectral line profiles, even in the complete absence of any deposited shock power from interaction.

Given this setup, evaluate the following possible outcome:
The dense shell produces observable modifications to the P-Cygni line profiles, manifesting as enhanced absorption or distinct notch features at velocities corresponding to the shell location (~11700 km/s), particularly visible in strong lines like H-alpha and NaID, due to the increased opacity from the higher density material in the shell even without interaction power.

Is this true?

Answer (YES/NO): YES